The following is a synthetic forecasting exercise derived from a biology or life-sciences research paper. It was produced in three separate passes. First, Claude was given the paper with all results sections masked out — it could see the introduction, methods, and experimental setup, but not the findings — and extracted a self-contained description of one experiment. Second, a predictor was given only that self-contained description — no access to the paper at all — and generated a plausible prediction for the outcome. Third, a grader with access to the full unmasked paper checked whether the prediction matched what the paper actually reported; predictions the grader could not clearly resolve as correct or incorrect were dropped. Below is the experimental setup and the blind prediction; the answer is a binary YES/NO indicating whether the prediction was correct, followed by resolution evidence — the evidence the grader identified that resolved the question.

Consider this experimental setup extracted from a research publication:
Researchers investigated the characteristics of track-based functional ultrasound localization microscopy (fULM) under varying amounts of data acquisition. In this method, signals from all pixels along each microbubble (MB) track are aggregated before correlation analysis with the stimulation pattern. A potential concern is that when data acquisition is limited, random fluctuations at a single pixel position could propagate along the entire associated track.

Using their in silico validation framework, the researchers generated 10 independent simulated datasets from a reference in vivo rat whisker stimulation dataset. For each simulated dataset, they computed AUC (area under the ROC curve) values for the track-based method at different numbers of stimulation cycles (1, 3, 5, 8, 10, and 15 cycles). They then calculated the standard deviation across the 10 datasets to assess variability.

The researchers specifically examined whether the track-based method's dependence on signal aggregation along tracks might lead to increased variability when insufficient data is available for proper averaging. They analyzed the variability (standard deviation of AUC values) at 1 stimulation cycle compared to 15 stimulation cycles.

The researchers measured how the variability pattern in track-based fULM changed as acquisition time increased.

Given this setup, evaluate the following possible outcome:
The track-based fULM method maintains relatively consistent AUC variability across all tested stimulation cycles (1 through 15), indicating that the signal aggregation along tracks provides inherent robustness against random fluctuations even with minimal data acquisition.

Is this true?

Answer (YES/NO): NO